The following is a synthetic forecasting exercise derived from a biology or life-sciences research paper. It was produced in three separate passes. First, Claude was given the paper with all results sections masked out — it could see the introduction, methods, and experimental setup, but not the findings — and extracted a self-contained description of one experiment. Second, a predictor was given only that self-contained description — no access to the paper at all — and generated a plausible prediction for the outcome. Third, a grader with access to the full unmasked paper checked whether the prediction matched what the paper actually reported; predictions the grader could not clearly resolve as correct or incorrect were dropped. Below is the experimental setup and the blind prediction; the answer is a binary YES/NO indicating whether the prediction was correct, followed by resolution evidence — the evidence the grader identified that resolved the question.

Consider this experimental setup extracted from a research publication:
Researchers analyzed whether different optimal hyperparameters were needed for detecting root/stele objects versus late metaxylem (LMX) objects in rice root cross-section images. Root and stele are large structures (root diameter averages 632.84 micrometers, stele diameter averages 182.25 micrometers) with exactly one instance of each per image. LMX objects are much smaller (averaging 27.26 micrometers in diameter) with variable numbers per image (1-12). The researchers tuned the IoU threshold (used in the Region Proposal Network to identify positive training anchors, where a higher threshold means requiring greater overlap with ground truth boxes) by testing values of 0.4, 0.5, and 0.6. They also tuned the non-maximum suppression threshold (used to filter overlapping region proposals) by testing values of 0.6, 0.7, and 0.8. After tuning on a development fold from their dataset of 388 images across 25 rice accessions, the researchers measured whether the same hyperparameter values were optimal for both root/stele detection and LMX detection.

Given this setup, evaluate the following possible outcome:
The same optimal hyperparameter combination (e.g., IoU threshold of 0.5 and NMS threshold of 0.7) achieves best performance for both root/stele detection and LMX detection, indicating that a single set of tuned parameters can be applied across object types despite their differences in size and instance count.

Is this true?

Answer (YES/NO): NO